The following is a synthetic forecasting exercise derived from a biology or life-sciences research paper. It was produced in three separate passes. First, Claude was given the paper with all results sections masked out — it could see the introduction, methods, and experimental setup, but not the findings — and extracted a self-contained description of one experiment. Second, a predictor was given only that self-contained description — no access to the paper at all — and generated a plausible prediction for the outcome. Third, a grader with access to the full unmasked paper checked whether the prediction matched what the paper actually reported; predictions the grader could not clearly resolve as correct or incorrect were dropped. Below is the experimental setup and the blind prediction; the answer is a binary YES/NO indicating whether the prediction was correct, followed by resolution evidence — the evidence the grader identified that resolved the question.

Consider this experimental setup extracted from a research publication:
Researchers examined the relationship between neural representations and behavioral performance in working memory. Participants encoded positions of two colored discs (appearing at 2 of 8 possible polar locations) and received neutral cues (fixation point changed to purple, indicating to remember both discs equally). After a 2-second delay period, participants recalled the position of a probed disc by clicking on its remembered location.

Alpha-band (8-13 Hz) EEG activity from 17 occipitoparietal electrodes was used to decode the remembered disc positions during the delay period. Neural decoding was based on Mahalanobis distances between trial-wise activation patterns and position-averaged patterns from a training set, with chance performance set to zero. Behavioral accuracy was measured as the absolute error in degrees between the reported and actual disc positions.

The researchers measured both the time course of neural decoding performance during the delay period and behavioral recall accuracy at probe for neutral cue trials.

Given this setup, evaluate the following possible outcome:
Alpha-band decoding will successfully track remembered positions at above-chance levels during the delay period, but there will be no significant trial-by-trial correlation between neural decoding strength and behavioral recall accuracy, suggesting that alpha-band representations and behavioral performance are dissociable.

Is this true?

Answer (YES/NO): NO